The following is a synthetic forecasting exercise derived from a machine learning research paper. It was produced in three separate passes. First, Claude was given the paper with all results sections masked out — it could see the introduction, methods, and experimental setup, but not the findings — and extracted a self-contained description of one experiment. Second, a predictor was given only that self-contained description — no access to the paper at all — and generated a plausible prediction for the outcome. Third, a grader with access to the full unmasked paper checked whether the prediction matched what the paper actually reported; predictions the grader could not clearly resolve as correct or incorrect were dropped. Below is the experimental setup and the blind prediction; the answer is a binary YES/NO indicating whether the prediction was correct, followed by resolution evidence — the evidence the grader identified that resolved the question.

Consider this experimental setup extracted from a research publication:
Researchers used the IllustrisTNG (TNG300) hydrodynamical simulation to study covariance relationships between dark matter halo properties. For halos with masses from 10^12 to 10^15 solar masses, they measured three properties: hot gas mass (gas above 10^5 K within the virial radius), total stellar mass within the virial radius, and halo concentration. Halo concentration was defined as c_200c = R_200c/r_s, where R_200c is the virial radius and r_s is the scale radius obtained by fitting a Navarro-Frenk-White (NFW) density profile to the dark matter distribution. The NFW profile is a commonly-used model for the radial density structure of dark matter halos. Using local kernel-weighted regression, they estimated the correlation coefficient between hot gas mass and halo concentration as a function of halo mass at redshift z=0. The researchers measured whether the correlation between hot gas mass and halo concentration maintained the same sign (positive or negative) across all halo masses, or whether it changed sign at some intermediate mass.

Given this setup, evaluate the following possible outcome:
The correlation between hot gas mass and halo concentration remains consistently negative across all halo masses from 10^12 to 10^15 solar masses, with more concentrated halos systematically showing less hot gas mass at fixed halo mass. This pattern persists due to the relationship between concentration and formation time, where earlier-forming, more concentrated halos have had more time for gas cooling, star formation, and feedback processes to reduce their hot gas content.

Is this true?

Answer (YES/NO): NO